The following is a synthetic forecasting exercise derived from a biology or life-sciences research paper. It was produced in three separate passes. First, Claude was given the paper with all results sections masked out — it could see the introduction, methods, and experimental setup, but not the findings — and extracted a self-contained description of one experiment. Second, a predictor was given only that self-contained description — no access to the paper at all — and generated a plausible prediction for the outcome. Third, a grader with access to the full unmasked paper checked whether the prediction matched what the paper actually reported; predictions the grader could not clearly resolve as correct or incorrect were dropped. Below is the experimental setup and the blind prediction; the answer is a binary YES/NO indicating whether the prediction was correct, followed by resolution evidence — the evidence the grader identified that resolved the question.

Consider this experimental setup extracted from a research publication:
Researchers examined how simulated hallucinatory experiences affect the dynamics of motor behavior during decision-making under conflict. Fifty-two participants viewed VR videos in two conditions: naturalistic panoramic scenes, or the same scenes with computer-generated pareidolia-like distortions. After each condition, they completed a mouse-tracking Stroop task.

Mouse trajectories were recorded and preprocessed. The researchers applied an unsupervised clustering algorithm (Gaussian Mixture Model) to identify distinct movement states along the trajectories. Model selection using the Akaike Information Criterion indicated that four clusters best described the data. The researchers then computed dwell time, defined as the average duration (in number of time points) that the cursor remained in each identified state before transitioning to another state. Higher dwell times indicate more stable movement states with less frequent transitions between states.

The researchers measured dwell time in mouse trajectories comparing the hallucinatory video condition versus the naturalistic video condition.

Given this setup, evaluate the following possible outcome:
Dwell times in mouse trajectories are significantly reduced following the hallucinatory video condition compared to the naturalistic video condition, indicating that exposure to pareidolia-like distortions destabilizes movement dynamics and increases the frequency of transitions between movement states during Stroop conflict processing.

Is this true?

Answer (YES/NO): NO